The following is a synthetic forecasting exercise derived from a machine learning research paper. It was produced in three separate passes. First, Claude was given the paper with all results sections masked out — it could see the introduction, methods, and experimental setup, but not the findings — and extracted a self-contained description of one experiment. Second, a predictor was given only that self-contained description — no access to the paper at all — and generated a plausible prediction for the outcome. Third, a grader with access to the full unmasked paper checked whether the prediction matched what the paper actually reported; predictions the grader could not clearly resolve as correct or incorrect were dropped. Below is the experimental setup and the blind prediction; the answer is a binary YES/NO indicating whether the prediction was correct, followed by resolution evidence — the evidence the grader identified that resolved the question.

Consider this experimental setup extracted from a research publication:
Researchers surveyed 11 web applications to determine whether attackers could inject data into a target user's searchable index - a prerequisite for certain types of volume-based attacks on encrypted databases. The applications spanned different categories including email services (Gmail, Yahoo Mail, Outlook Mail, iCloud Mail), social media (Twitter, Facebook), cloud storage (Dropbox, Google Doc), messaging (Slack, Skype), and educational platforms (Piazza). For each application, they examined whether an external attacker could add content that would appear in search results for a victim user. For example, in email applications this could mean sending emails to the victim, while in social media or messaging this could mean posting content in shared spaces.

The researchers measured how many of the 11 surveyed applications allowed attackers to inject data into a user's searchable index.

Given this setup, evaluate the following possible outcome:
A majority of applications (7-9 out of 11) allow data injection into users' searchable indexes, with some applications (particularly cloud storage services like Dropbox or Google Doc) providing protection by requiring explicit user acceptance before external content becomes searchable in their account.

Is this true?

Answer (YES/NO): NO